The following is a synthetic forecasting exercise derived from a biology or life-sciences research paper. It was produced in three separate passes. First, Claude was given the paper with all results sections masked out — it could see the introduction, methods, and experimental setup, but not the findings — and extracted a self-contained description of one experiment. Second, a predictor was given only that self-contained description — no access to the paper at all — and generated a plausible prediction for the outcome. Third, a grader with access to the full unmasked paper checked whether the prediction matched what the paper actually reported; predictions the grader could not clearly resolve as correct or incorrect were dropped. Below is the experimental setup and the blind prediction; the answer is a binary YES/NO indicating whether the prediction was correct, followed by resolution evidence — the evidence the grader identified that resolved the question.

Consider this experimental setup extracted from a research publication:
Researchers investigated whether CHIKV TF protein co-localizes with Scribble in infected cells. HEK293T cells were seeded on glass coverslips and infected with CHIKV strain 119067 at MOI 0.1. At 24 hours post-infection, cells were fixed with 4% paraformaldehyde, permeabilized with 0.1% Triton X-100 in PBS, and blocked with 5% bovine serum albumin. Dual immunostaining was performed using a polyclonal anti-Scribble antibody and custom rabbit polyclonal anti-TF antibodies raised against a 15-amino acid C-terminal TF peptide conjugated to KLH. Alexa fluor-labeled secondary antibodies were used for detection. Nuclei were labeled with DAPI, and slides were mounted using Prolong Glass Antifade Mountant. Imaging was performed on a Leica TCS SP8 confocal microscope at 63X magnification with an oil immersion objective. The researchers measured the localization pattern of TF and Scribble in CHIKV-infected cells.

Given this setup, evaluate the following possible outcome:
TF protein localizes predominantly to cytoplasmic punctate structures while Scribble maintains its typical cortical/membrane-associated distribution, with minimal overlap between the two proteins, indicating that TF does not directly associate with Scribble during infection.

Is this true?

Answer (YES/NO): NO